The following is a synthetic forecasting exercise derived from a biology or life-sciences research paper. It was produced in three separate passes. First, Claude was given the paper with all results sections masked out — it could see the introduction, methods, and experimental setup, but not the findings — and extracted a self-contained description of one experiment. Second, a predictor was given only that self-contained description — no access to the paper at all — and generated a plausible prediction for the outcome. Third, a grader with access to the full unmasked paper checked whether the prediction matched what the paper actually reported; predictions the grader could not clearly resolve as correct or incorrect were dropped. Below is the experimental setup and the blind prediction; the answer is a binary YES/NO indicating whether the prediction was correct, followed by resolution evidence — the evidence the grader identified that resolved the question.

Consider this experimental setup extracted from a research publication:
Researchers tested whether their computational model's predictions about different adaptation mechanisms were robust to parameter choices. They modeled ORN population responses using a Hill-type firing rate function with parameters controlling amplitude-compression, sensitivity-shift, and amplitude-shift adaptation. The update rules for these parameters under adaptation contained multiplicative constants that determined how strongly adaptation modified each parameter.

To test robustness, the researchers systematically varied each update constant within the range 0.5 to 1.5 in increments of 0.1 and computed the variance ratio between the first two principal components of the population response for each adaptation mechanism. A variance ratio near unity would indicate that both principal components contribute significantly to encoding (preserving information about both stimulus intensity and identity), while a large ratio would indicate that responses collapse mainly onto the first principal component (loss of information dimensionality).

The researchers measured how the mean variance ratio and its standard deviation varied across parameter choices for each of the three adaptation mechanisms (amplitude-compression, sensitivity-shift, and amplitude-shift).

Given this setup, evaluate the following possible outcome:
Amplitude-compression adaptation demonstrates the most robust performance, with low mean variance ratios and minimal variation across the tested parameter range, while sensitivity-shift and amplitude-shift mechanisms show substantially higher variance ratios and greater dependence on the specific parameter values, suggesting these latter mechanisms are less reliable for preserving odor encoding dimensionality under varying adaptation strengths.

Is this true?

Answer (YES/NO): NO